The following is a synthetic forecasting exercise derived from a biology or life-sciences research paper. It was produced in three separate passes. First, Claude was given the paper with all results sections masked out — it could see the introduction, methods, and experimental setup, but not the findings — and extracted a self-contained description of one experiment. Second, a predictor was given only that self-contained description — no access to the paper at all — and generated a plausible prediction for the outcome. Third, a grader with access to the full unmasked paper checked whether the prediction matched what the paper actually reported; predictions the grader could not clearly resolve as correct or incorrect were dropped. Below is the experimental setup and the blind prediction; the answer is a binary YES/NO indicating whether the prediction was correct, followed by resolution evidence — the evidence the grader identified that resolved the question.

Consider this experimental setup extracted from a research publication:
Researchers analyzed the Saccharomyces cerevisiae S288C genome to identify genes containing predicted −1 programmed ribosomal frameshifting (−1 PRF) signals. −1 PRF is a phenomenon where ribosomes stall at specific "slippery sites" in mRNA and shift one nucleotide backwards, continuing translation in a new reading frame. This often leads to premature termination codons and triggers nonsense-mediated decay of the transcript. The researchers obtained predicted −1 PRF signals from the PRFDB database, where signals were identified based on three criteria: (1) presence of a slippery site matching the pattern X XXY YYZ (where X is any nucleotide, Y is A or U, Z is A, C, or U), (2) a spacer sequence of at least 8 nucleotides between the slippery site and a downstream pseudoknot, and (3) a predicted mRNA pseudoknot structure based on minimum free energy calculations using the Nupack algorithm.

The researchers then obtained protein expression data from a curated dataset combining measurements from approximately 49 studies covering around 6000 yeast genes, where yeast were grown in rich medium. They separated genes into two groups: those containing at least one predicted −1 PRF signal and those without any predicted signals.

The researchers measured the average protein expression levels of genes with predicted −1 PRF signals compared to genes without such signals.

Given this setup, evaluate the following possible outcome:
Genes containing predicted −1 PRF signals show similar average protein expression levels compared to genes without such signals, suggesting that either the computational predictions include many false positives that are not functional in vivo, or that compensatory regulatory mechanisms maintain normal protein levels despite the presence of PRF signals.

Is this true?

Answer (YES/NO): NO